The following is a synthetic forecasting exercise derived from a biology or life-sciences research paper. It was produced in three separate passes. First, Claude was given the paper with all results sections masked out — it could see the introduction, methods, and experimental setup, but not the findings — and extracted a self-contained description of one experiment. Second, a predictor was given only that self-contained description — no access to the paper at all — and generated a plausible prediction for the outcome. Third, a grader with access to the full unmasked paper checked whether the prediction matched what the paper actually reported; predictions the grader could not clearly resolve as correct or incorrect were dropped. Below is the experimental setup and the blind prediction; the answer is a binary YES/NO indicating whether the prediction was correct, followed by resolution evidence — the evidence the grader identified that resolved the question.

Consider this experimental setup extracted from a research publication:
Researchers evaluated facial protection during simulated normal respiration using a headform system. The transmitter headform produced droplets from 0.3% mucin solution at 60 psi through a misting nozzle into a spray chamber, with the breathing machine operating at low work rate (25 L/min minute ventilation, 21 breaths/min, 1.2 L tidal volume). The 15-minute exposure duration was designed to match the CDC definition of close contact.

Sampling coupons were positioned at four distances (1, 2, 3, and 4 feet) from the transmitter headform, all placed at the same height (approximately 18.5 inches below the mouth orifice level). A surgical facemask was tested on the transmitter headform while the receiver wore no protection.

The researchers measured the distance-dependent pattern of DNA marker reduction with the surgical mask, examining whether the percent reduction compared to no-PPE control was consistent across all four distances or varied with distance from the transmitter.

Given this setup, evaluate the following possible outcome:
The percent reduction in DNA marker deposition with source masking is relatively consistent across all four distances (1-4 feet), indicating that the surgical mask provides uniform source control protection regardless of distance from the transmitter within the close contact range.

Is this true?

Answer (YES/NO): NO